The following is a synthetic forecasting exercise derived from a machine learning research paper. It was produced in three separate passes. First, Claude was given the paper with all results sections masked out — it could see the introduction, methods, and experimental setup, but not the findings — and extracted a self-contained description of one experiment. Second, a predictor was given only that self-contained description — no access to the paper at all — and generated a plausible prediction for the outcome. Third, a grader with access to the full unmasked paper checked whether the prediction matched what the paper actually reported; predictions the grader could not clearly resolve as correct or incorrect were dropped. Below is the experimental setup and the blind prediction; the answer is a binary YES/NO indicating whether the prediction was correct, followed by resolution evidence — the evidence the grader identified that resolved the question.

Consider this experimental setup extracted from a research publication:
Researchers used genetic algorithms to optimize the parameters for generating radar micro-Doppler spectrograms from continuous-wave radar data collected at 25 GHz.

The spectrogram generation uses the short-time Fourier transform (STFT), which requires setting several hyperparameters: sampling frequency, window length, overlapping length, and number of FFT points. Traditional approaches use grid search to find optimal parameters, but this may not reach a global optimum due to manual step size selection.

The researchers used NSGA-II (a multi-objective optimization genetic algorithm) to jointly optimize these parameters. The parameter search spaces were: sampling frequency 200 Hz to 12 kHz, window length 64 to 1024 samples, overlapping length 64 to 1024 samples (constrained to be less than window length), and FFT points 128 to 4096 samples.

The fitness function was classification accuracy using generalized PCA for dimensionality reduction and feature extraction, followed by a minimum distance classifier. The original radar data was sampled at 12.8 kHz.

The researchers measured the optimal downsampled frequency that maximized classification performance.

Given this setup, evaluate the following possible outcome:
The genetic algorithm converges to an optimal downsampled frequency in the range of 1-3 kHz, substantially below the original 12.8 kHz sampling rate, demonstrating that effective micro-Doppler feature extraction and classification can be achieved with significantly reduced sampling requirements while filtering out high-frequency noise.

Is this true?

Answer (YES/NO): YES